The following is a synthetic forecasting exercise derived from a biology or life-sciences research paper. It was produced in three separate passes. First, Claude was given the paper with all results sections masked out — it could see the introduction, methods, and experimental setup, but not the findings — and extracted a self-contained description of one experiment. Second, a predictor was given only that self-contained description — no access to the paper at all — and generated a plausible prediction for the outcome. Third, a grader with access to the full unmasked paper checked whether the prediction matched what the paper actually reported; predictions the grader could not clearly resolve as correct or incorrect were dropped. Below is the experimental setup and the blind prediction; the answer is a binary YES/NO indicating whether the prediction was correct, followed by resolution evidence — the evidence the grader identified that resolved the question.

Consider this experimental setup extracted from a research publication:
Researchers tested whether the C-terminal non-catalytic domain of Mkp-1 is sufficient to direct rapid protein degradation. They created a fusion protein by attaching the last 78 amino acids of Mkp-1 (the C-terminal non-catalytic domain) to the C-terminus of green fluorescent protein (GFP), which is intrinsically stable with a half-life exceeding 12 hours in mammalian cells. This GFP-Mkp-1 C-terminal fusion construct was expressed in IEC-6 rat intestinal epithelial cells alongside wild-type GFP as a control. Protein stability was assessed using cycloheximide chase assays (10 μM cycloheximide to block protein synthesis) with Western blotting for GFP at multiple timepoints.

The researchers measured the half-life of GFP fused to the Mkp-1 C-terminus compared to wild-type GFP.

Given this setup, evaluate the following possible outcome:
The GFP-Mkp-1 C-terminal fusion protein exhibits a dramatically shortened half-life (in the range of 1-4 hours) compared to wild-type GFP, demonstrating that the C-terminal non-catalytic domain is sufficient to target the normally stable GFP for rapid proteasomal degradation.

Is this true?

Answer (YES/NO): YES